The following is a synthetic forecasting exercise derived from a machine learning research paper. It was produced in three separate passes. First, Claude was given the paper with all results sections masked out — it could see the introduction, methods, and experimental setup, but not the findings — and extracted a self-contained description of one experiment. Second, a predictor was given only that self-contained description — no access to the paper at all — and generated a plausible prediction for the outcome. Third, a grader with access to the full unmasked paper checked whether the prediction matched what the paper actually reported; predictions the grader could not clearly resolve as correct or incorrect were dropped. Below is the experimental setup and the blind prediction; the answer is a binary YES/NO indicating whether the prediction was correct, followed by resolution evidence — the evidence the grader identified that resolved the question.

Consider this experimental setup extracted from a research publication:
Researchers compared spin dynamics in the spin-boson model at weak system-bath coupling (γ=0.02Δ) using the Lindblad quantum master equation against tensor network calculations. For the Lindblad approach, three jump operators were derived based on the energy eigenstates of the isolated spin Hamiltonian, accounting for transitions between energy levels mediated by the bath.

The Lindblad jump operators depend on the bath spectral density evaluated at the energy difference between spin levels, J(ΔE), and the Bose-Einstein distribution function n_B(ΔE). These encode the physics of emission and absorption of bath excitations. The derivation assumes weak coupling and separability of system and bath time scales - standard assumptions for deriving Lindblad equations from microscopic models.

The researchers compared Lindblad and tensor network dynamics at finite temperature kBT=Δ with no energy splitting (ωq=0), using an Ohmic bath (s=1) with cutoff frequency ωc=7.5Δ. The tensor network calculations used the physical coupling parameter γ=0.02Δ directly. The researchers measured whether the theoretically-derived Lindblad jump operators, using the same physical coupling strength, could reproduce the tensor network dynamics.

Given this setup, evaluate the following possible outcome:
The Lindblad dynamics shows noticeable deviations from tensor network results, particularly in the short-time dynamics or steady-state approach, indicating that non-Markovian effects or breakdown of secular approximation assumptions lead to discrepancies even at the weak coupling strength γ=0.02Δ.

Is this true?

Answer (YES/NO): NO